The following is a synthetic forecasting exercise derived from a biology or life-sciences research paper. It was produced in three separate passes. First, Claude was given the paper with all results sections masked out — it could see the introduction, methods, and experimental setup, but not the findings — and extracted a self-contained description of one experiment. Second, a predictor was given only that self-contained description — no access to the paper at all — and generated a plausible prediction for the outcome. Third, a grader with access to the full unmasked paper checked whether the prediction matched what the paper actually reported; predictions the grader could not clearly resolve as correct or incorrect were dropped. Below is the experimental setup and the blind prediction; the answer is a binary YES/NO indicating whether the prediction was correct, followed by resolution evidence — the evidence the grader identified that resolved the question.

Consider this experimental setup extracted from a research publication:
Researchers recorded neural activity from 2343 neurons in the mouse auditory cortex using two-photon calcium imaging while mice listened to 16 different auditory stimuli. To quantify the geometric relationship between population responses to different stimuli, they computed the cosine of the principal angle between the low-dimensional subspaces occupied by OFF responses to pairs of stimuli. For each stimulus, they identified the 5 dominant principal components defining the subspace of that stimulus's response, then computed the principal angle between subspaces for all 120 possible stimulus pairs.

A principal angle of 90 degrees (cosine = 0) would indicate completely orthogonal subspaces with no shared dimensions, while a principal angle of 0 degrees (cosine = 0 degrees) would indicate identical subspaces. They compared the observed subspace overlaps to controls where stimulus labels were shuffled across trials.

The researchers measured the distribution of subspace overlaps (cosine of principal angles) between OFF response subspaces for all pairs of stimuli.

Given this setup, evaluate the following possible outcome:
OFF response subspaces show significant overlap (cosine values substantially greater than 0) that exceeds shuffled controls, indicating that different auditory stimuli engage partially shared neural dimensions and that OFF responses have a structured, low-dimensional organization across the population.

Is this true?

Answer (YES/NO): NO